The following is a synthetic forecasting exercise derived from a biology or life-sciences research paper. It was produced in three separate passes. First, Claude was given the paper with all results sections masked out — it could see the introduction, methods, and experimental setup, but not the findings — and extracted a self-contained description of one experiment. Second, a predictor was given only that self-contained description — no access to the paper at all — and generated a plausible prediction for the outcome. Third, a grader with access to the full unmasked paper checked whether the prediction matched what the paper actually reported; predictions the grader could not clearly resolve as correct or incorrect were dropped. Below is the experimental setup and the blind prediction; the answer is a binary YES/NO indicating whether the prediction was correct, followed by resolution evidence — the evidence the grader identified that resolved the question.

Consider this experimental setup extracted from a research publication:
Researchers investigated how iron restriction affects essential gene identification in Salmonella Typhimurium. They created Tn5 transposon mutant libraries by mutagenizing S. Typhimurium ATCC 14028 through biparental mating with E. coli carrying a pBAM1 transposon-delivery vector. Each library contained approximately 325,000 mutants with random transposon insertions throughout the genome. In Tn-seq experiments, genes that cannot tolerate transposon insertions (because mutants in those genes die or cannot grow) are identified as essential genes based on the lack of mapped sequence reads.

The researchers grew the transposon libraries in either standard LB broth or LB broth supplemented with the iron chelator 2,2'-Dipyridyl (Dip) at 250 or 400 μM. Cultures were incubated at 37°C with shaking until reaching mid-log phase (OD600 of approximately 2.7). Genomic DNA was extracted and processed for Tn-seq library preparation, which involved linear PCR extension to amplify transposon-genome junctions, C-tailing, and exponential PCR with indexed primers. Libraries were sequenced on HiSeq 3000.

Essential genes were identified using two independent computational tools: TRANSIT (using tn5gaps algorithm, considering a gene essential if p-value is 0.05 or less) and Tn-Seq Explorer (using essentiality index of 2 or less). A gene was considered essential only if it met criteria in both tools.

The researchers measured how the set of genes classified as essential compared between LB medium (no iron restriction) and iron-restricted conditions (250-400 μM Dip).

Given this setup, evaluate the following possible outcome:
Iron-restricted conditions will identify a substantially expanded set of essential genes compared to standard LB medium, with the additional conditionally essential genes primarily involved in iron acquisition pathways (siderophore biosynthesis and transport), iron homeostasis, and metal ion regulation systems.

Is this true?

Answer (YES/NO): NO